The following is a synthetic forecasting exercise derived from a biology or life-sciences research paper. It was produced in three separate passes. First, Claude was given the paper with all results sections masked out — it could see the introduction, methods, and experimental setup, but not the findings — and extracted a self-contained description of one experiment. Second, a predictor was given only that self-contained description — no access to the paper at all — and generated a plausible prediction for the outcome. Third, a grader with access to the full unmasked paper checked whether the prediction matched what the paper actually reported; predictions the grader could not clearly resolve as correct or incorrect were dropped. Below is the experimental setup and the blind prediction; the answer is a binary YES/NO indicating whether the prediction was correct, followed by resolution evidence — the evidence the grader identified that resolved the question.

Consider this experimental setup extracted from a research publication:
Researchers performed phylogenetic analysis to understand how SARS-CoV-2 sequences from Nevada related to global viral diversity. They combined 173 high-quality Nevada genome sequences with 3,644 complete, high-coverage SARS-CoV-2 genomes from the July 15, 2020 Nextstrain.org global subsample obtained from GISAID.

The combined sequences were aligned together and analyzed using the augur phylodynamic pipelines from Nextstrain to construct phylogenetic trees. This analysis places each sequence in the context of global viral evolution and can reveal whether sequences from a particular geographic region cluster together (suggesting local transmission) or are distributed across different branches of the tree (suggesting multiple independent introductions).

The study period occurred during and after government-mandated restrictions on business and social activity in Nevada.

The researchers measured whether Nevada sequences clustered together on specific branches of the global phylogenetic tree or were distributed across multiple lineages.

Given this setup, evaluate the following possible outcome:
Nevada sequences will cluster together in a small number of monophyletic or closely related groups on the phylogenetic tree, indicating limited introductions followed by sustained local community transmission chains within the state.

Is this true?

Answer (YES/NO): NO